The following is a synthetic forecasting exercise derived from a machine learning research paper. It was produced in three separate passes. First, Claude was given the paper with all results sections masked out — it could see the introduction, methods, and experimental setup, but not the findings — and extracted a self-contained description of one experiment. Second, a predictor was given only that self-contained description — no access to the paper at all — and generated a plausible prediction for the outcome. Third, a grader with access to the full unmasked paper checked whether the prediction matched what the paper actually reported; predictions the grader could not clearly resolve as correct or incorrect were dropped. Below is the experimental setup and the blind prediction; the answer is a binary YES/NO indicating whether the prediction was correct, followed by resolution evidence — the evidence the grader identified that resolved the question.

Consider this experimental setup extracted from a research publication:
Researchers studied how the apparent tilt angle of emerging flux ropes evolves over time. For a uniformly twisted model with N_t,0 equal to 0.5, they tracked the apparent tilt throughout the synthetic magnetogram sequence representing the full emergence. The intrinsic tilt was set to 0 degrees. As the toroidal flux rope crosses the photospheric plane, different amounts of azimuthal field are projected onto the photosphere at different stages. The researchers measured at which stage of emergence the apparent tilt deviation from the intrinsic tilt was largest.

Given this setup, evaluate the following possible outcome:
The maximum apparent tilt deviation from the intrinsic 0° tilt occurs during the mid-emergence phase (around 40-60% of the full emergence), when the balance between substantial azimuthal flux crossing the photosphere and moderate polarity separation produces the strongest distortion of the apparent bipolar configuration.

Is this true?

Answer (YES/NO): YES